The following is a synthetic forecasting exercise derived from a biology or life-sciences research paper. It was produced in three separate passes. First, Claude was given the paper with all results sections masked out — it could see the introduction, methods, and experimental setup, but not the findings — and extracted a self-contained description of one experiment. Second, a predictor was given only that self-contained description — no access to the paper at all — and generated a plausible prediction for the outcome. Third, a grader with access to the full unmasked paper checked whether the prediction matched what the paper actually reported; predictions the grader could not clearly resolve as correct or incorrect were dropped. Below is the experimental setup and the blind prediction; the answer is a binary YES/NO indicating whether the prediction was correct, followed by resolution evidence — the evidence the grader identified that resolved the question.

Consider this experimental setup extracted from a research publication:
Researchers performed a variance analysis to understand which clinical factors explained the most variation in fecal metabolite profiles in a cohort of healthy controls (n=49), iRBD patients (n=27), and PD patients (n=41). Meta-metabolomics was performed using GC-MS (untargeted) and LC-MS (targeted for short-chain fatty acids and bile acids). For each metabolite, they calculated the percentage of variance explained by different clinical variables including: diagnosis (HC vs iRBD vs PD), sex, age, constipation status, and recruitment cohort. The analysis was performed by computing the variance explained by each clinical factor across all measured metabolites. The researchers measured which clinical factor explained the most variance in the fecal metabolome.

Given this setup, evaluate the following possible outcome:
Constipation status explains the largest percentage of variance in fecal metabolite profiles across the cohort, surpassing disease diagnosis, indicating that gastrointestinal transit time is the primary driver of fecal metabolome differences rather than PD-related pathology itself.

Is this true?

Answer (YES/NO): NO